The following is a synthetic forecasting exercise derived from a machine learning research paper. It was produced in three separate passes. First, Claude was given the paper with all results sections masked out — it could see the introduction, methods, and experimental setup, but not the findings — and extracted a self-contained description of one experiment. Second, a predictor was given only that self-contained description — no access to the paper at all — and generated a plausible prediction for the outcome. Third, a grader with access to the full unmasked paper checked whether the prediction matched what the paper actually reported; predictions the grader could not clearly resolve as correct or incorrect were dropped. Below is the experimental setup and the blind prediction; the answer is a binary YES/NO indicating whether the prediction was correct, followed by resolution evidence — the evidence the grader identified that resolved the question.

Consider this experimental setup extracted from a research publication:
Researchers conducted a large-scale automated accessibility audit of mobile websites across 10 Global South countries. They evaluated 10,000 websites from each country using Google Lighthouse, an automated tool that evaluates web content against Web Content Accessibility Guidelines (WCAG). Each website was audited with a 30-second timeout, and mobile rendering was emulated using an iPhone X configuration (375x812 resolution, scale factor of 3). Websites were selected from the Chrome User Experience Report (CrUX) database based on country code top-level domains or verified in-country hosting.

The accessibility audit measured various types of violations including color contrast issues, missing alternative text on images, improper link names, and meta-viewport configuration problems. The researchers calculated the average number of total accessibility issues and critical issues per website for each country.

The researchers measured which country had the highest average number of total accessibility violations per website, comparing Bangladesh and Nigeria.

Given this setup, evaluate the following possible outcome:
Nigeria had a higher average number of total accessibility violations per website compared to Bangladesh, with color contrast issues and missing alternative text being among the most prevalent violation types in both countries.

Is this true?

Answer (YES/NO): NO